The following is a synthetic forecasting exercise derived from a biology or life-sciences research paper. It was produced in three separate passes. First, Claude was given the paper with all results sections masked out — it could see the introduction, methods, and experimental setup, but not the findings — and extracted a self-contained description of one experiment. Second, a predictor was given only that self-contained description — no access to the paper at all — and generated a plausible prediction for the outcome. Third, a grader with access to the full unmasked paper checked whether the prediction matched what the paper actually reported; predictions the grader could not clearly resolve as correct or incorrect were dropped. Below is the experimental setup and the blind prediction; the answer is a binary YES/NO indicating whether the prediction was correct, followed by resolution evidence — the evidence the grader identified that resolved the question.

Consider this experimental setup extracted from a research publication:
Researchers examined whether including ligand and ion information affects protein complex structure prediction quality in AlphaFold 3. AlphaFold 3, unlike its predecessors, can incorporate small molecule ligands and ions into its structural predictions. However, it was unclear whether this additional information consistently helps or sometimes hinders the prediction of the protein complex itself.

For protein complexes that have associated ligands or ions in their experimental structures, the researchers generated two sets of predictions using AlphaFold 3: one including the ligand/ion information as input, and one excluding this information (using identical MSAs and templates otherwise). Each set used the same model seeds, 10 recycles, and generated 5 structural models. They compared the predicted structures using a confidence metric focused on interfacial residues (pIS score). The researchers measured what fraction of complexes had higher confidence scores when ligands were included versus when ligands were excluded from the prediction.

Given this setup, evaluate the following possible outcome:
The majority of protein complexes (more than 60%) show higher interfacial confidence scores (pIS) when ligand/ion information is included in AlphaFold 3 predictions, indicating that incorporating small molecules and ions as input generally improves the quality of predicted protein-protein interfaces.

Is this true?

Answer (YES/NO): NO